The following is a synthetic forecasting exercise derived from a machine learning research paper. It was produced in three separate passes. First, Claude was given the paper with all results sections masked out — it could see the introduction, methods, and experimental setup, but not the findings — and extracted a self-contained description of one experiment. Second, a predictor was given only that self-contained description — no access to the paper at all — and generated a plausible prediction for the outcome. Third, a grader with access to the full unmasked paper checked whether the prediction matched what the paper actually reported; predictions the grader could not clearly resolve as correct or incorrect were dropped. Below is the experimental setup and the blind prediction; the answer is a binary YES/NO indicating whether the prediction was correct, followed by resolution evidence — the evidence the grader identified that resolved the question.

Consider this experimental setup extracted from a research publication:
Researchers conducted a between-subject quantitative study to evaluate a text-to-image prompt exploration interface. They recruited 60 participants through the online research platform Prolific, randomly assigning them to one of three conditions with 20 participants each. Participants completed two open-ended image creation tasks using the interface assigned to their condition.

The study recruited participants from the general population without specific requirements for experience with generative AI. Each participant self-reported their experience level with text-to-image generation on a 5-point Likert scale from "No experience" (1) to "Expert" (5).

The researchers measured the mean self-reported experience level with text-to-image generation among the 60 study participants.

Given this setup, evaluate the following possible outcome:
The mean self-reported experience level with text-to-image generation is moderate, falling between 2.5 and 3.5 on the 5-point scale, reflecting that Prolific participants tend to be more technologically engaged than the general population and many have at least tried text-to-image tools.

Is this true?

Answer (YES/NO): NO